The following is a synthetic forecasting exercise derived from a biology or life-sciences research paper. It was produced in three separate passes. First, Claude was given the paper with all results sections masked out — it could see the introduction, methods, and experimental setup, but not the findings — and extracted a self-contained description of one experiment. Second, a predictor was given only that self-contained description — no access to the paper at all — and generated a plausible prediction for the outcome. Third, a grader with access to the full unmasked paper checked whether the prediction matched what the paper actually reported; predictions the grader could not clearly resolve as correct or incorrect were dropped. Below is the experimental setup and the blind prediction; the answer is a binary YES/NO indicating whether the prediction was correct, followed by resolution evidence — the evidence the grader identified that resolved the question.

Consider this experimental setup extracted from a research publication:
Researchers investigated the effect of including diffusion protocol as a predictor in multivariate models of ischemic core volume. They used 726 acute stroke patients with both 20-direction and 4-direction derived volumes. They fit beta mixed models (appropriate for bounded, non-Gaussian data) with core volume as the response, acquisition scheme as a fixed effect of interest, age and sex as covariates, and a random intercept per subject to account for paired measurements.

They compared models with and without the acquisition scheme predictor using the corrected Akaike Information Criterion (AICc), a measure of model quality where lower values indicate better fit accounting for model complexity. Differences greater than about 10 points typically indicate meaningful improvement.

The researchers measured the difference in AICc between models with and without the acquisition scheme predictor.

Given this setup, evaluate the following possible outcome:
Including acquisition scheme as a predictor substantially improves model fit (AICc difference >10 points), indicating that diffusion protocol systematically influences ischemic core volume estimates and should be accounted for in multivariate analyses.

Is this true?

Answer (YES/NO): YES